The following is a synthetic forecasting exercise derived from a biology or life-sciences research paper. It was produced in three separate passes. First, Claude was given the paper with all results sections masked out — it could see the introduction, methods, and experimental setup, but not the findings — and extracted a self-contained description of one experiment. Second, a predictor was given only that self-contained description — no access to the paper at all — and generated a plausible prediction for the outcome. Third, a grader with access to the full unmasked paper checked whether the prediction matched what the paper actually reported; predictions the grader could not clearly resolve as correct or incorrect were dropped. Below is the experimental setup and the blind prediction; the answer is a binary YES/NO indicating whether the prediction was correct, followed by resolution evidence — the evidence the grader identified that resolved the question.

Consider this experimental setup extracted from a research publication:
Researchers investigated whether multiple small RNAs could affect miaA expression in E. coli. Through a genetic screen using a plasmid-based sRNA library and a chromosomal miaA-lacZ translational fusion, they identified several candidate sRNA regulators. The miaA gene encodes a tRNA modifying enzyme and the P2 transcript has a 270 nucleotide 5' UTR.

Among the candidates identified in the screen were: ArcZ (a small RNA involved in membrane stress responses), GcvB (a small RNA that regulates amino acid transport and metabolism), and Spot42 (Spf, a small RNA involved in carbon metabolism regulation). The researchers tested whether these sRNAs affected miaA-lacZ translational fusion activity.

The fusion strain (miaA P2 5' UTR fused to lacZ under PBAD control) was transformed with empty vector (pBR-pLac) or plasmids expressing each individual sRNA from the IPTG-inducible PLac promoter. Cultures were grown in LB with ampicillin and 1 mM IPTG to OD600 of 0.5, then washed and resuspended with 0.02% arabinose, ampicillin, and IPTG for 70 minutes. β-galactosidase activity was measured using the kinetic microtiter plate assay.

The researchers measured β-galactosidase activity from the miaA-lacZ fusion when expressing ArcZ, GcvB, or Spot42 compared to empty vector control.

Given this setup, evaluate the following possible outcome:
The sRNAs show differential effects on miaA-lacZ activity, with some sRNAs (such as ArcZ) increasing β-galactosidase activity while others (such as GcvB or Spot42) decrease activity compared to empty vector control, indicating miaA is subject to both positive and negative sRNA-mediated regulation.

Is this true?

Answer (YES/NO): NO